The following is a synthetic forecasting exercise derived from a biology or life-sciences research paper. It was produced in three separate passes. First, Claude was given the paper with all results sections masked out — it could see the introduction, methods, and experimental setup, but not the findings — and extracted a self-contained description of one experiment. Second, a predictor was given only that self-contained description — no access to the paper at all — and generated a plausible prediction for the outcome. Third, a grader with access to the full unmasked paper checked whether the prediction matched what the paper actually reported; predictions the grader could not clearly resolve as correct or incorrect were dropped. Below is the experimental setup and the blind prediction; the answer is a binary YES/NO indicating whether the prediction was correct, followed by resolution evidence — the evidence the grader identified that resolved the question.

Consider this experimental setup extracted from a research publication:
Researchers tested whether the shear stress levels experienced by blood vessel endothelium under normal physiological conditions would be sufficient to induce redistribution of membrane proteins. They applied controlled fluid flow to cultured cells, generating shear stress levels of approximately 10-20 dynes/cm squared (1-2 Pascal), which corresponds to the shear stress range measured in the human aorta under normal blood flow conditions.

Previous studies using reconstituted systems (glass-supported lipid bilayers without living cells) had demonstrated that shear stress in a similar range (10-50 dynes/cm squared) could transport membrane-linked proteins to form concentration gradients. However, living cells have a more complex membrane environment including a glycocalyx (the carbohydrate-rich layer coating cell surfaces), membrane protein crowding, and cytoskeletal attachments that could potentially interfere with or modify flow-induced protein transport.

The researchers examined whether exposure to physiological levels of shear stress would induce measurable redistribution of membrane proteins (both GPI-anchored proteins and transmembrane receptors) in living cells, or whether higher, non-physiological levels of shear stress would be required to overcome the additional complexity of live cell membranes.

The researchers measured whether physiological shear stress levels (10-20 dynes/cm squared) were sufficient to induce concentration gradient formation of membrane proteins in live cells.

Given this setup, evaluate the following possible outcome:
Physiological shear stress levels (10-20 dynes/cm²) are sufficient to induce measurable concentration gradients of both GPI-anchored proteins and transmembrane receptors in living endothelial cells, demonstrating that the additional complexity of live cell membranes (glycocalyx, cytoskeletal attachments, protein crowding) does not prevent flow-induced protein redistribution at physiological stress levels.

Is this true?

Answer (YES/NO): NO